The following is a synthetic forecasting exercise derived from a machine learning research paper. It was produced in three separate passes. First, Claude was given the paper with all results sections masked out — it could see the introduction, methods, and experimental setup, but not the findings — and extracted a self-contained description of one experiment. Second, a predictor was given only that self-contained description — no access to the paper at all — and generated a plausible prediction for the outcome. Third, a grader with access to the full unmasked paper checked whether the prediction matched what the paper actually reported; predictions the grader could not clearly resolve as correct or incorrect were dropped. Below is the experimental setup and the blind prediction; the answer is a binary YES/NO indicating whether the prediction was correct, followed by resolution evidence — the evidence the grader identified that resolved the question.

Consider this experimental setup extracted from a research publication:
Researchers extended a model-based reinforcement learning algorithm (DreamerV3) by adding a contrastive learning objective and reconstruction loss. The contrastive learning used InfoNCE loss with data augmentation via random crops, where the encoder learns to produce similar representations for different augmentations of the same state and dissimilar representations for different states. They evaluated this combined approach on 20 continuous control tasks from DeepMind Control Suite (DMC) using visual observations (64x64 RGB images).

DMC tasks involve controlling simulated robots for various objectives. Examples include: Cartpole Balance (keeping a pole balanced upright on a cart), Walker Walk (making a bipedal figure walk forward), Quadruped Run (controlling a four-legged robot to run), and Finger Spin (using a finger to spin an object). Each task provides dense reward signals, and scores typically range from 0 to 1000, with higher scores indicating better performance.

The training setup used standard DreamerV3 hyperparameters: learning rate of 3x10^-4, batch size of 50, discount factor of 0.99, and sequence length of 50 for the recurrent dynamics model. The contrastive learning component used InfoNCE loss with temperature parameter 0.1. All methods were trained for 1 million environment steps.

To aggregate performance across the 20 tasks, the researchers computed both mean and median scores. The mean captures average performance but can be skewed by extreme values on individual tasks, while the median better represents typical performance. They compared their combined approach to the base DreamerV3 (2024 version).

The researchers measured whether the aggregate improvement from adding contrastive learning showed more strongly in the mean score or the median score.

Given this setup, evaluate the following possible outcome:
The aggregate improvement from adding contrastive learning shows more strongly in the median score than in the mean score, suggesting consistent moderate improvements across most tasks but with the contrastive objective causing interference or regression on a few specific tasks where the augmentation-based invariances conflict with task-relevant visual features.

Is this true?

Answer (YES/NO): YES